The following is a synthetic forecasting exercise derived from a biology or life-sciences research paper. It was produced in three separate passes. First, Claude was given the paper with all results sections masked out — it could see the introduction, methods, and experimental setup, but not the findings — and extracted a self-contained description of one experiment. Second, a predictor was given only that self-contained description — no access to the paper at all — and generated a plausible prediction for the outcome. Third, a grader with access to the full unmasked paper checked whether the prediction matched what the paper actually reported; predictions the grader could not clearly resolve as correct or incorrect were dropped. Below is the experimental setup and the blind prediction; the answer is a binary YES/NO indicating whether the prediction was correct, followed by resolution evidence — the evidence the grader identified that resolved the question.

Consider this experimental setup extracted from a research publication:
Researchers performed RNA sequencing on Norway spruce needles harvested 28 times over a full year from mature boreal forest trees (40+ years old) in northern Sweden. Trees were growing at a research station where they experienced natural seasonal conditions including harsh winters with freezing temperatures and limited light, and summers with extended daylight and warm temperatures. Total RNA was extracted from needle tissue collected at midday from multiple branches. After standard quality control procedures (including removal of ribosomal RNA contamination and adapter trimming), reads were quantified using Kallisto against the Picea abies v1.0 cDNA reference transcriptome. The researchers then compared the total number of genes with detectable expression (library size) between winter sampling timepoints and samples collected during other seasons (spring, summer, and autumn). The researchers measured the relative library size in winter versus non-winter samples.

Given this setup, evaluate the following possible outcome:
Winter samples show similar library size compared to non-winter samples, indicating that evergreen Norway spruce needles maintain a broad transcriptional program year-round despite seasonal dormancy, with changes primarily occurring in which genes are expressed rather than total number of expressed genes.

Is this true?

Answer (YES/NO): NO